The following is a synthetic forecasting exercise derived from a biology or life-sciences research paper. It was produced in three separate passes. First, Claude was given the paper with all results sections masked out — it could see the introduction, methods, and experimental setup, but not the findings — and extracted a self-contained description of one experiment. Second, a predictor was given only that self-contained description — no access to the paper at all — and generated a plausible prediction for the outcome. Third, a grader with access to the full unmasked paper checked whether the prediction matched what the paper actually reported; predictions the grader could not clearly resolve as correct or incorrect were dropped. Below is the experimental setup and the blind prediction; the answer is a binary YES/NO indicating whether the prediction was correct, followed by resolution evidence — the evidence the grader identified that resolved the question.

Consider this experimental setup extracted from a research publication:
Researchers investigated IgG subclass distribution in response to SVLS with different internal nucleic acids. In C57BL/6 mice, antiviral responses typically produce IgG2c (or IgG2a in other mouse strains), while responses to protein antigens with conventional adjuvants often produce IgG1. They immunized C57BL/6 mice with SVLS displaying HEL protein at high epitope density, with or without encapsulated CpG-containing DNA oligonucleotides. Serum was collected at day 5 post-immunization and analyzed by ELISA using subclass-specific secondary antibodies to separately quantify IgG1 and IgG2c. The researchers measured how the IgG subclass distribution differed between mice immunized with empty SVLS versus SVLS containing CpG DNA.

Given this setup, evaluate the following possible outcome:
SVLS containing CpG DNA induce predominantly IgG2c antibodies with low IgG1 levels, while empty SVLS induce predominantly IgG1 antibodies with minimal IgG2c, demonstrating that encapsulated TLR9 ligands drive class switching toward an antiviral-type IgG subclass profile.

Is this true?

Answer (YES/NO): NO